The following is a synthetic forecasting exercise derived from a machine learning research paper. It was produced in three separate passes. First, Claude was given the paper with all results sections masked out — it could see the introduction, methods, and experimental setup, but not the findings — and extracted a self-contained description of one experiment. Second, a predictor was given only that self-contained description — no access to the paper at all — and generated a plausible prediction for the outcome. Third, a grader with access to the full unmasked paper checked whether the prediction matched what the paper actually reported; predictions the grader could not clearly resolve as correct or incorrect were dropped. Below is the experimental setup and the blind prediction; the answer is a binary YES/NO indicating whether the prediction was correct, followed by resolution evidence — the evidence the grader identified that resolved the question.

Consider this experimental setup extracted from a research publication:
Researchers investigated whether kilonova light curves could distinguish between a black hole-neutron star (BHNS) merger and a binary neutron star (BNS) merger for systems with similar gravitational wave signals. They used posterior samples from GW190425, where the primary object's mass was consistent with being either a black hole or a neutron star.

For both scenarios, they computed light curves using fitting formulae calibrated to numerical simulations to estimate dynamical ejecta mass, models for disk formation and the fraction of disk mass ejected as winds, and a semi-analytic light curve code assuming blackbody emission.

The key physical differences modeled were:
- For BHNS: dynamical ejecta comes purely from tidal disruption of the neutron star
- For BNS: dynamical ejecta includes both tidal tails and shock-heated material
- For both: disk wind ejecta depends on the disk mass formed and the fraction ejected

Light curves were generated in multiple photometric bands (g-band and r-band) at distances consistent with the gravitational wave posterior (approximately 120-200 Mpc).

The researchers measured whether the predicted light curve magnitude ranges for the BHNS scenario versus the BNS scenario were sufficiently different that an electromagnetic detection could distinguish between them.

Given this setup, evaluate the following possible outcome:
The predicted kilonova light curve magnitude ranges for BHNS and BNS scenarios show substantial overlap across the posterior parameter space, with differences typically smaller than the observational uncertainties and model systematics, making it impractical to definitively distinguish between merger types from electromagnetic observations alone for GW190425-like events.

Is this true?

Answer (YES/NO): YES